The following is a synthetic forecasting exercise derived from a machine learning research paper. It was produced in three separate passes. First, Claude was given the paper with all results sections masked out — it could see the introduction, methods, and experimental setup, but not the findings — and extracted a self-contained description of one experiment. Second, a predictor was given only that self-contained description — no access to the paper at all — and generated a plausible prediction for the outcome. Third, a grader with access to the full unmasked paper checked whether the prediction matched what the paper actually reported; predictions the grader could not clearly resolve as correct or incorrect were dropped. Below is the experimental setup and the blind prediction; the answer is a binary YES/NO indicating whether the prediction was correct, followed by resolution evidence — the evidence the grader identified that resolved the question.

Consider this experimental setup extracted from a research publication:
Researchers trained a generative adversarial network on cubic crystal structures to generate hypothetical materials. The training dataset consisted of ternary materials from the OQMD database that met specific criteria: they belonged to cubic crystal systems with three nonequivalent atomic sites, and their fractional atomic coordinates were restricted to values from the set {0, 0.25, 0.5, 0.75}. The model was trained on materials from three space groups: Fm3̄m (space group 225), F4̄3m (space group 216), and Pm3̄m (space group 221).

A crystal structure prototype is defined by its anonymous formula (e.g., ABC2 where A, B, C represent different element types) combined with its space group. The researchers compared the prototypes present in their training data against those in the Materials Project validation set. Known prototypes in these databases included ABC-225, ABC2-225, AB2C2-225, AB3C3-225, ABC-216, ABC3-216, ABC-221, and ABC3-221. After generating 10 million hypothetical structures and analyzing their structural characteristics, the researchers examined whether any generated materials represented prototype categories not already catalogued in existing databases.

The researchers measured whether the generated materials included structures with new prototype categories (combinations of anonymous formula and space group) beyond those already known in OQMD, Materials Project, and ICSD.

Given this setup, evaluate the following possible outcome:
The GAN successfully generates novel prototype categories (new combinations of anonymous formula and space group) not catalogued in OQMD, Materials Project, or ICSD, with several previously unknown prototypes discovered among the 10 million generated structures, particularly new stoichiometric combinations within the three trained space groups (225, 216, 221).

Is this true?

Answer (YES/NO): YES